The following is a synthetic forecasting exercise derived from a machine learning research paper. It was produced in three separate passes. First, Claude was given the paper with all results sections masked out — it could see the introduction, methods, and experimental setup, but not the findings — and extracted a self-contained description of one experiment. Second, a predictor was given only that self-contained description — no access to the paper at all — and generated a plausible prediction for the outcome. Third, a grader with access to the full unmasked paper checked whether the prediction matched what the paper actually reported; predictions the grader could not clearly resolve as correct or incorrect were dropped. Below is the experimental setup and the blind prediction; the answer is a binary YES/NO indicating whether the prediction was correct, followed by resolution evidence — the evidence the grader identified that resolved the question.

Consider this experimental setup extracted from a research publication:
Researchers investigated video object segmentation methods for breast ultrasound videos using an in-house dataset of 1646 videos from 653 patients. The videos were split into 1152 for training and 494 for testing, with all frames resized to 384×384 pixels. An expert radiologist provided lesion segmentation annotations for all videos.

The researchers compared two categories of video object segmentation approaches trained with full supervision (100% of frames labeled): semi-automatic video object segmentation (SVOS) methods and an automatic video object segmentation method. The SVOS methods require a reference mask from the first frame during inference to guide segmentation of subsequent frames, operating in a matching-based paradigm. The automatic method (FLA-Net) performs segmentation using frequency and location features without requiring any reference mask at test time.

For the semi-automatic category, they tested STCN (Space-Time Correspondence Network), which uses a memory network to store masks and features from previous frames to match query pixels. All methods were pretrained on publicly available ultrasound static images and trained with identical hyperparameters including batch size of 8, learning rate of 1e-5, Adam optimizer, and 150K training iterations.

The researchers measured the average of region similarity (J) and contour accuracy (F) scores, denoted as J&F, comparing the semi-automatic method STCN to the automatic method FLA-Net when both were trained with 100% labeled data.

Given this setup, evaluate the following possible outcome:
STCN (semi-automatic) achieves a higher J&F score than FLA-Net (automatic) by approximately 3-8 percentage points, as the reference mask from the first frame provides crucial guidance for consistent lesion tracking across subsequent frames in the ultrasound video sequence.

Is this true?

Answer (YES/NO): YES